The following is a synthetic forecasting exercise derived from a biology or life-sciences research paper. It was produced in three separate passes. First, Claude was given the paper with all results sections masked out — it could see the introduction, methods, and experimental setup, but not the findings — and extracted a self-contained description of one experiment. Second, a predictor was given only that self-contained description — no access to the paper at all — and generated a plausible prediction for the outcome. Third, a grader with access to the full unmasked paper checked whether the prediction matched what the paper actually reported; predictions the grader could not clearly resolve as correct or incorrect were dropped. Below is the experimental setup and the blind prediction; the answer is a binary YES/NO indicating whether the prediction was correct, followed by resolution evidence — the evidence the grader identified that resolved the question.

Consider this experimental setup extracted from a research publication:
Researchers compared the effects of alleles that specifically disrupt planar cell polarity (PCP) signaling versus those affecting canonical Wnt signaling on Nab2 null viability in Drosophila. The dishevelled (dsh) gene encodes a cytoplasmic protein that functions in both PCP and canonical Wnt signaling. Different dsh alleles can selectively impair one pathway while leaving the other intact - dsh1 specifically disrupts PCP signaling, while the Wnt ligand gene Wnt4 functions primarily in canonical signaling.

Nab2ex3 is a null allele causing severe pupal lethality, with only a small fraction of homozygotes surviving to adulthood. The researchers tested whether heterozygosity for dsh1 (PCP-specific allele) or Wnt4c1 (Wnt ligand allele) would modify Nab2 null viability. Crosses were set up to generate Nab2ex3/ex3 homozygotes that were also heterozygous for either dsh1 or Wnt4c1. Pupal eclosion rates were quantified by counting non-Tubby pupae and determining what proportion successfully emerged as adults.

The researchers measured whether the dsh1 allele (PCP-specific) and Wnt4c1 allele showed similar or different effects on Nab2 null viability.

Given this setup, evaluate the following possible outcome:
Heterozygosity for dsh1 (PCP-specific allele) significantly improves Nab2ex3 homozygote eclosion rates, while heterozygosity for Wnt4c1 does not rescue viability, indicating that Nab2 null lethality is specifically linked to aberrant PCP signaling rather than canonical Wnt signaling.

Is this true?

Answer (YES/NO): YES